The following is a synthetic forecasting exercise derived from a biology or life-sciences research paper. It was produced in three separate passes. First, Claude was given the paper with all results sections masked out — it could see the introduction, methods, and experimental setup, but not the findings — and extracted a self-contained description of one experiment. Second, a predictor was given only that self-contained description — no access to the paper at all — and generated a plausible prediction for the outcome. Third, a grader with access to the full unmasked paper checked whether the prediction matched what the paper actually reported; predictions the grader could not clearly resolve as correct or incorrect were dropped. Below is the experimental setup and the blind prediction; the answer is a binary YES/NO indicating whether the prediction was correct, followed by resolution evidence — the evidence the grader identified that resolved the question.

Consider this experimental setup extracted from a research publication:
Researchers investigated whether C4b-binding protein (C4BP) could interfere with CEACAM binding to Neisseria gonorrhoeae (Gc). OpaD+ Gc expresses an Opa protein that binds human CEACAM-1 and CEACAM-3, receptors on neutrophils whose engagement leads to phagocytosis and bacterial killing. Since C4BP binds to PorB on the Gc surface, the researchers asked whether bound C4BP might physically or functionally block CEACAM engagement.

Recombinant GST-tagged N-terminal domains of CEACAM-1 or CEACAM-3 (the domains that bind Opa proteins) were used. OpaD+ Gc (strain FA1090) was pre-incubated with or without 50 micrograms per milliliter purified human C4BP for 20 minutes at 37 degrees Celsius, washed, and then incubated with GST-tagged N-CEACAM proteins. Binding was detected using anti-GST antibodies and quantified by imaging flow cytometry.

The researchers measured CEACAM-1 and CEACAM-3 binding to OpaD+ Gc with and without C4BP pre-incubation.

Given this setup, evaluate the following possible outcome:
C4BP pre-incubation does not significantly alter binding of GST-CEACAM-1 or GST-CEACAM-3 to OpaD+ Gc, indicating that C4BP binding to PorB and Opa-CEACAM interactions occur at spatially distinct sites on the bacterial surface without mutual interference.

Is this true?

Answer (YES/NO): YES